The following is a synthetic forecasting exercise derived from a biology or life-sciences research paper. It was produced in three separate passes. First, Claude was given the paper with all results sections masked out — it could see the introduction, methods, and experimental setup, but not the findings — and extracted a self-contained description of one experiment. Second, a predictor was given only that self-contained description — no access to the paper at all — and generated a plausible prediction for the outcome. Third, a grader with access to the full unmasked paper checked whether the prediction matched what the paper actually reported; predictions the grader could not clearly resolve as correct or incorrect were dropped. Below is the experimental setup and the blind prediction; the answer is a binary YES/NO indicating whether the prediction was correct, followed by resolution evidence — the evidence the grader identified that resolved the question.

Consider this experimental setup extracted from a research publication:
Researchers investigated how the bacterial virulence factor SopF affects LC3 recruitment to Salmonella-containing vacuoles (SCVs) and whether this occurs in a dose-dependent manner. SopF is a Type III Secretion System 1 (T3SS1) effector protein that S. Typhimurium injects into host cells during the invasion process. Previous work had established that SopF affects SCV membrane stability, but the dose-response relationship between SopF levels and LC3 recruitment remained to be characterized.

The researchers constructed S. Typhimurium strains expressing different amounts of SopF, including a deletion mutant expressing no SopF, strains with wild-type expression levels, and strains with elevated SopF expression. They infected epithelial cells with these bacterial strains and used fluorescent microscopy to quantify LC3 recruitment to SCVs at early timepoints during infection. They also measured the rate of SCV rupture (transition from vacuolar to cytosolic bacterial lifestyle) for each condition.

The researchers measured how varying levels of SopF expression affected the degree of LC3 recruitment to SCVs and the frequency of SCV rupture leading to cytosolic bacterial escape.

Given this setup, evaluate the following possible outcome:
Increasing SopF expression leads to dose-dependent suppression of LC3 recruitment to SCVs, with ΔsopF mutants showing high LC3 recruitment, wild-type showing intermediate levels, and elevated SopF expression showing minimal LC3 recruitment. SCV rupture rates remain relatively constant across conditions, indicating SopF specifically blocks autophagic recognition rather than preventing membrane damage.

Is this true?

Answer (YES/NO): NO